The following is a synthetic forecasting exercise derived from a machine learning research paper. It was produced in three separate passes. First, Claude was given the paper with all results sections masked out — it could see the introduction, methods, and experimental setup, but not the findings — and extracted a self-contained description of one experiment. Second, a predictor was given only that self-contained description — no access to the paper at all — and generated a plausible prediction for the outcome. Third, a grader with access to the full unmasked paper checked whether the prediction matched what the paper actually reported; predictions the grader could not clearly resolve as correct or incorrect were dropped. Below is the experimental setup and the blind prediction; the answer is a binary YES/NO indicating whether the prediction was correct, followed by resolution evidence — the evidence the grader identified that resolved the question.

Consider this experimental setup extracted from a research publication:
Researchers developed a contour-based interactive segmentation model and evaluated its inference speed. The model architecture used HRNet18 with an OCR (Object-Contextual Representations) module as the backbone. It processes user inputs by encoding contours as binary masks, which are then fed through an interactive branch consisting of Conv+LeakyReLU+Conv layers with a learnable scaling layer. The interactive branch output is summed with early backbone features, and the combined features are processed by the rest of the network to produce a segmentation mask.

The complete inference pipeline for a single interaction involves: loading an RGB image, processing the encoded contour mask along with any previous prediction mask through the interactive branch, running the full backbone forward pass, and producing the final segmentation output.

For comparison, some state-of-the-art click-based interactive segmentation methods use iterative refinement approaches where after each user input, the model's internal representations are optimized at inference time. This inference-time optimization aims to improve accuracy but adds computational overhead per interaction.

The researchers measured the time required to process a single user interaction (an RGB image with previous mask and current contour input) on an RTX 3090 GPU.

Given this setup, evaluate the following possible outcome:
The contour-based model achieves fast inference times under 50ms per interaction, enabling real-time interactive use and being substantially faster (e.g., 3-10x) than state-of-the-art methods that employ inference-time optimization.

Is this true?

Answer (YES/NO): NO